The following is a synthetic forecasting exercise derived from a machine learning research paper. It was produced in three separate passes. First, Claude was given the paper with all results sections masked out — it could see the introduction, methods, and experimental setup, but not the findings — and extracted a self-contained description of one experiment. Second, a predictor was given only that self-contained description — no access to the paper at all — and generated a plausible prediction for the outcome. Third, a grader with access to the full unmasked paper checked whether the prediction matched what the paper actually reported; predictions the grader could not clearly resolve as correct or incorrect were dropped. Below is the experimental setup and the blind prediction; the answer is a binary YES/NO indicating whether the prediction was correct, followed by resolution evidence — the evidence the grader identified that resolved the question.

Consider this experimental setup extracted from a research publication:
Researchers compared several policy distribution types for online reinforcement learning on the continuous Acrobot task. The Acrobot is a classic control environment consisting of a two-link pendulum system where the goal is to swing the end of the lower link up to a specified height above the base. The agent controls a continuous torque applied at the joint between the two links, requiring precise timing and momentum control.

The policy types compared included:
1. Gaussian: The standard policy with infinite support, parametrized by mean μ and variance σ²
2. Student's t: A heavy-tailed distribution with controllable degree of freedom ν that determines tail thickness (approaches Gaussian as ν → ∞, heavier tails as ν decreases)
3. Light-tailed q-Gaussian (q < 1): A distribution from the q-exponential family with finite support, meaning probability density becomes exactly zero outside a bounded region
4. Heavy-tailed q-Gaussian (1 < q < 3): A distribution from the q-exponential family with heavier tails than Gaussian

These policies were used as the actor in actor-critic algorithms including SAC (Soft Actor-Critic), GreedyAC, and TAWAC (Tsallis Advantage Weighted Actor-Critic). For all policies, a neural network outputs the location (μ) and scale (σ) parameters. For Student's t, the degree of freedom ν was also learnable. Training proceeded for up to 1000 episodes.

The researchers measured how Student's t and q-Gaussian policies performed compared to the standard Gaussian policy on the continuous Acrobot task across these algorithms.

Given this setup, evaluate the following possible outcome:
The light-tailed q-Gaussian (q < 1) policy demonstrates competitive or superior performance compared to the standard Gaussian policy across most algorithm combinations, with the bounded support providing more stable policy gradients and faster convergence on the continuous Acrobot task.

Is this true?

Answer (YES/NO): NO